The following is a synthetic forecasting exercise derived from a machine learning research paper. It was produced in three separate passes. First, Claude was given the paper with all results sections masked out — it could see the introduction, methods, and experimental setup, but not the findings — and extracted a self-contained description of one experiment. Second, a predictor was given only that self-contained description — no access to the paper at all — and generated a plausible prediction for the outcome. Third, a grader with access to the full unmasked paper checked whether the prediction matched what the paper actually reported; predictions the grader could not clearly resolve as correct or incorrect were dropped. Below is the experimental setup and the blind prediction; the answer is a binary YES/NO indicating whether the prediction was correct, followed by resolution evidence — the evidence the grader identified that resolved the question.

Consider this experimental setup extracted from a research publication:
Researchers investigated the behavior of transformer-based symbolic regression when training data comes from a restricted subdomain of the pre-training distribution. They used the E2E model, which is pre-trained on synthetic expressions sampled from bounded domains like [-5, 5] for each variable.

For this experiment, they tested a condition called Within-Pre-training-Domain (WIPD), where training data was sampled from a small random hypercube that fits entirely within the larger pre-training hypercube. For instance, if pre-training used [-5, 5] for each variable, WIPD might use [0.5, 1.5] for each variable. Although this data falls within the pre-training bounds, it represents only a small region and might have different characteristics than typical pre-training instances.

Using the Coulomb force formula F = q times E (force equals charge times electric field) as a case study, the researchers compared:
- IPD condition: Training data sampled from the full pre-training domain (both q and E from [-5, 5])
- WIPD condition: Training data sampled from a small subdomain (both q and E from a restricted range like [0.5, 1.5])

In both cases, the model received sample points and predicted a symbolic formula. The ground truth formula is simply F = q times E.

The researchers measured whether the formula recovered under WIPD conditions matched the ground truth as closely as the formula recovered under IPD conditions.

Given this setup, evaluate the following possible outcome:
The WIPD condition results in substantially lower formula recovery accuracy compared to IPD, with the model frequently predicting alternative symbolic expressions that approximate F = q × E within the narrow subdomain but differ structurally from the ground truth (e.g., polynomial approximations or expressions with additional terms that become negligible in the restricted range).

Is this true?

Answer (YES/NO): YES